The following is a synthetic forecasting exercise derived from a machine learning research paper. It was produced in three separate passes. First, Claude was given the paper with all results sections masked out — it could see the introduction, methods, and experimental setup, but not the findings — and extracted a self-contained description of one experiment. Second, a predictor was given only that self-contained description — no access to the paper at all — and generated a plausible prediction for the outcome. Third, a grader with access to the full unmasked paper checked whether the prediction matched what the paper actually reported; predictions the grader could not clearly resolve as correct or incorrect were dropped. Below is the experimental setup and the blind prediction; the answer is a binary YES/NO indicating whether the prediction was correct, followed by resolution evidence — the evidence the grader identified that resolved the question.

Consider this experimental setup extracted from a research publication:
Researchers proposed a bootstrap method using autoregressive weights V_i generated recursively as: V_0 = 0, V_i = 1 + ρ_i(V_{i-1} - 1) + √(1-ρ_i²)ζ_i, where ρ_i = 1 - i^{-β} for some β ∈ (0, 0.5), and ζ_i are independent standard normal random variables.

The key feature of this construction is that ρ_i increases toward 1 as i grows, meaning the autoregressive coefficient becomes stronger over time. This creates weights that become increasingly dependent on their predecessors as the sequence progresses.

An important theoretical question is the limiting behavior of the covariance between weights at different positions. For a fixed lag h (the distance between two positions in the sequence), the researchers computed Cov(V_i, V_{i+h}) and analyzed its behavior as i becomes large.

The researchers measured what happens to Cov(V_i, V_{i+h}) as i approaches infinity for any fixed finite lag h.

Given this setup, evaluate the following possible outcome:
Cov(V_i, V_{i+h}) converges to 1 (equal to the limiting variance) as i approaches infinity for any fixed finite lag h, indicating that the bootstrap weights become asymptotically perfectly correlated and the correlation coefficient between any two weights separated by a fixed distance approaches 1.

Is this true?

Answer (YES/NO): YES